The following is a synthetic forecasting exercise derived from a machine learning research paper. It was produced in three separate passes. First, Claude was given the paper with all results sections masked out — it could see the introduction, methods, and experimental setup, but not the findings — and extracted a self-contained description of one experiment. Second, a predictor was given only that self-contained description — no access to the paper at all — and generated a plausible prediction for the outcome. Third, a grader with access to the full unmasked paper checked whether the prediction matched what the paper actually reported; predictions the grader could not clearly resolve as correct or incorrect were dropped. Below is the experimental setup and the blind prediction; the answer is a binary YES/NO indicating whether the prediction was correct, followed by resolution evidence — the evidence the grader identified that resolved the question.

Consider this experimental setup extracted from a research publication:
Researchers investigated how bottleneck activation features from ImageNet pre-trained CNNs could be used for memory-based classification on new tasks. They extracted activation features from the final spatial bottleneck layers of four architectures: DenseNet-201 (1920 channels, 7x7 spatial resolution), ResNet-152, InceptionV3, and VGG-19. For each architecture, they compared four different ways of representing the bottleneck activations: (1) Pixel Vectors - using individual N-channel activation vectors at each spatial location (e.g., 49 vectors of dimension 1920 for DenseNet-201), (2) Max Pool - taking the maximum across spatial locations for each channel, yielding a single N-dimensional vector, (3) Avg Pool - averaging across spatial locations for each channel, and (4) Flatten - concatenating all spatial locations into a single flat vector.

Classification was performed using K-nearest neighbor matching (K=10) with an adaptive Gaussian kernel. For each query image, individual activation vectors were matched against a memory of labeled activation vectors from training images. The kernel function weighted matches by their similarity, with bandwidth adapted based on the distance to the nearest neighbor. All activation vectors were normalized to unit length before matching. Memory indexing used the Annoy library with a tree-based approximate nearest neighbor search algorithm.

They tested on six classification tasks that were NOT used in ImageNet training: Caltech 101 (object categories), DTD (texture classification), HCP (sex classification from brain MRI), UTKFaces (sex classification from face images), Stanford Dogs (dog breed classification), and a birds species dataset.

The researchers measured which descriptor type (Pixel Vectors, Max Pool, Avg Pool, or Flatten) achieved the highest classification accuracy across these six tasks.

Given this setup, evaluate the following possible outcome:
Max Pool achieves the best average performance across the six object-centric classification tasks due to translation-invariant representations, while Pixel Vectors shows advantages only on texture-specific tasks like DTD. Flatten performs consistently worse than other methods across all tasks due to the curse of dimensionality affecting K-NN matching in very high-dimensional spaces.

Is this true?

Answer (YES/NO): NO